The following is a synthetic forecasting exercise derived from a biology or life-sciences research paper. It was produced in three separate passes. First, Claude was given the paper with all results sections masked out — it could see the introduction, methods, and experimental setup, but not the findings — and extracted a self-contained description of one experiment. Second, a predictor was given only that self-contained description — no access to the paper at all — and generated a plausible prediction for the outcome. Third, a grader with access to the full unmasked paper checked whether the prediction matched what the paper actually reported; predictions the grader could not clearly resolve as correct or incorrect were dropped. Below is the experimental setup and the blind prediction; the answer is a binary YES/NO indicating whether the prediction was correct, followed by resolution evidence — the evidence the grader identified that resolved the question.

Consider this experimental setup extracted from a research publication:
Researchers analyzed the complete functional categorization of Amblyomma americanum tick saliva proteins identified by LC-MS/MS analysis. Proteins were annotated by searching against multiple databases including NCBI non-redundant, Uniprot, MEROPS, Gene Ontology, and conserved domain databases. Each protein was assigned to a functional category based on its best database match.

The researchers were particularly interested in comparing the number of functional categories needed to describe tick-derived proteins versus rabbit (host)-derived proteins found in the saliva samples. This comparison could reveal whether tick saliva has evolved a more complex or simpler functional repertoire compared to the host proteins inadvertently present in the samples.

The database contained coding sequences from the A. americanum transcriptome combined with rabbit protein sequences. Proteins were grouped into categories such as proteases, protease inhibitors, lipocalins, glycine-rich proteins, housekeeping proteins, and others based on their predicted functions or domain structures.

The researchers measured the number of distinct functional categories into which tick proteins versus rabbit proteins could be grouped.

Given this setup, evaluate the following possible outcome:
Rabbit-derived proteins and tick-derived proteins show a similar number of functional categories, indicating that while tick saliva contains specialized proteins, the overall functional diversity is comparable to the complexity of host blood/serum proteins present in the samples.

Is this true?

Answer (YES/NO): YES